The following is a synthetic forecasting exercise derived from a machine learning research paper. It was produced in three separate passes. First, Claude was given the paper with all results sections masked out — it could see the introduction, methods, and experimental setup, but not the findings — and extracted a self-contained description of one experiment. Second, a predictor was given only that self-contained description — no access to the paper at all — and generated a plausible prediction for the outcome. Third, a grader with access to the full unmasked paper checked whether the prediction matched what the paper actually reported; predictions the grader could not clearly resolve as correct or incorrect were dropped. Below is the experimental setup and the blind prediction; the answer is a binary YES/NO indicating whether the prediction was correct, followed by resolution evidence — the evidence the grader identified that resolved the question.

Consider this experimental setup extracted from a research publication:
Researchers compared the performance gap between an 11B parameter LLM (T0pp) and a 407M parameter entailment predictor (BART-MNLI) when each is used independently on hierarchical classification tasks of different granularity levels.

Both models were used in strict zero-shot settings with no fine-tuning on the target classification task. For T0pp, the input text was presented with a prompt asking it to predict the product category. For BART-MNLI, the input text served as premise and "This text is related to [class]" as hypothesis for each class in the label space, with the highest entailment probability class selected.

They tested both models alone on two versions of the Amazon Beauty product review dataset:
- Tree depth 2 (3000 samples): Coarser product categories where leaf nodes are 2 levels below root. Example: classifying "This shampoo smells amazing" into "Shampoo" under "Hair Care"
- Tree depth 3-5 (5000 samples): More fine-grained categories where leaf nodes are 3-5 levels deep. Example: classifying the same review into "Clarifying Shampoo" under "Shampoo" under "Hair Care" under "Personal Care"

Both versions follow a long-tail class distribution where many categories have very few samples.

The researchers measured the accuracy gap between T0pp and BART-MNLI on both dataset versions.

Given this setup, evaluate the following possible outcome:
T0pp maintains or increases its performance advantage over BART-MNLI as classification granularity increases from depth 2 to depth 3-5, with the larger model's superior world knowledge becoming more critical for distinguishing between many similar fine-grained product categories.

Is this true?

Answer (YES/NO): NO